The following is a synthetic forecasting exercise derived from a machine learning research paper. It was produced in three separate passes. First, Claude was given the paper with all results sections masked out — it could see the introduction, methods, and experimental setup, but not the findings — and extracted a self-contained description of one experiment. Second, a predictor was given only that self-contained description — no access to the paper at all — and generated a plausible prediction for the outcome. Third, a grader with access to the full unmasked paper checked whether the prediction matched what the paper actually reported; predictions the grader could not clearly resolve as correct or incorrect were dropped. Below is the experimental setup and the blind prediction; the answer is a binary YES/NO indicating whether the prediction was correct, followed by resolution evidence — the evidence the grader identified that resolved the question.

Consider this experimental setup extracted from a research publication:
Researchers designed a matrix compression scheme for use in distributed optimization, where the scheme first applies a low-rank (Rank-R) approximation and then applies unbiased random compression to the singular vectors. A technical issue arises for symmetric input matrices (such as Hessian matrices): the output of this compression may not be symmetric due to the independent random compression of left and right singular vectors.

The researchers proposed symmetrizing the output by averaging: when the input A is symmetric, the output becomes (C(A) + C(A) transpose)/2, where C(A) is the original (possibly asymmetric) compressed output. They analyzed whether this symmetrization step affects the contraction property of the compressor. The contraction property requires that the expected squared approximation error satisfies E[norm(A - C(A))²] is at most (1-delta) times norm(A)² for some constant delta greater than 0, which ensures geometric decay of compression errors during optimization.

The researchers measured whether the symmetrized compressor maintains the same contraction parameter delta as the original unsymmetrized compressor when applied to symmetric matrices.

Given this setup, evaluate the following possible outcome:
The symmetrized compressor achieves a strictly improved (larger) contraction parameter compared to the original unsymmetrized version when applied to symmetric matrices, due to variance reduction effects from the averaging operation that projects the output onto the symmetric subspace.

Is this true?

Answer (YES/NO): NO